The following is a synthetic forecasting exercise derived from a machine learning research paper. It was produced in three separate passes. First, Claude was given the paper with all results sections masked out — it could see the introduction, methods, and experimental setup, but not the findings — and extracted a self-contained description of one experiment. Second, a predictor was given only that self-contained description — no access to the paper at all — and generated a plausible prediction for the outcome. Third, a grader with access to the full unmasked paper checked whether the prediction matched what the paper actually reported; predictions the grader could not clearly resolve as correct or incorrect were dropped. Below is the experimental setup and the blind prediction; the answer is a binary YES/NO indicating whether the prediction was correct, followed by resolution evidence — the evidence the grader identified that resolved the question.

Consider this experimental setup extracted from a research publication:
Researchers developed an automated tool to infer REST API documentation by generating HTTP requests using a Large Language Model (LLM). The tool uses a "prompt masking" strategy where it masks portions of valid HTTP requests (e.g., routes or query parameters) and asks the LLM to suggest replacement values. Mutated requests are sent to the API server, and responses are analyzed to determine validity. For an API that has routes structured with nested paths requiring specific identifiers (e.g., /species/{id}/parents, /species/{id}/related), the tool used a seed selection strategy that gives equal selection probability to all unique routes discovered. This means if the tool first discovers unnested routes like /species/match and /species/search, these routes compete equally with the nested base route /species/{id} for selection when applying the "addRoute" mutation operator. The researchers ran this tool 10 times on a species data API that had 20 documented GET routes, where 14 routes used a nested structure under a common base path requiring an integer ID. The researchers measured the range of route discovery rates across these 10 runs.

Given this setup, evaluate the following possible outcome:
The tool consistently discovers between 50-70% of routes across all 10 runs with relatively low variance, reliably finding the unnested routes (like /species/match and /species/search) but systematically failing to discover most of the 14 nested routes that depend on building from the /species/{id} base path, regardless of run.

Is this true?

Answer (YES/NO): NO